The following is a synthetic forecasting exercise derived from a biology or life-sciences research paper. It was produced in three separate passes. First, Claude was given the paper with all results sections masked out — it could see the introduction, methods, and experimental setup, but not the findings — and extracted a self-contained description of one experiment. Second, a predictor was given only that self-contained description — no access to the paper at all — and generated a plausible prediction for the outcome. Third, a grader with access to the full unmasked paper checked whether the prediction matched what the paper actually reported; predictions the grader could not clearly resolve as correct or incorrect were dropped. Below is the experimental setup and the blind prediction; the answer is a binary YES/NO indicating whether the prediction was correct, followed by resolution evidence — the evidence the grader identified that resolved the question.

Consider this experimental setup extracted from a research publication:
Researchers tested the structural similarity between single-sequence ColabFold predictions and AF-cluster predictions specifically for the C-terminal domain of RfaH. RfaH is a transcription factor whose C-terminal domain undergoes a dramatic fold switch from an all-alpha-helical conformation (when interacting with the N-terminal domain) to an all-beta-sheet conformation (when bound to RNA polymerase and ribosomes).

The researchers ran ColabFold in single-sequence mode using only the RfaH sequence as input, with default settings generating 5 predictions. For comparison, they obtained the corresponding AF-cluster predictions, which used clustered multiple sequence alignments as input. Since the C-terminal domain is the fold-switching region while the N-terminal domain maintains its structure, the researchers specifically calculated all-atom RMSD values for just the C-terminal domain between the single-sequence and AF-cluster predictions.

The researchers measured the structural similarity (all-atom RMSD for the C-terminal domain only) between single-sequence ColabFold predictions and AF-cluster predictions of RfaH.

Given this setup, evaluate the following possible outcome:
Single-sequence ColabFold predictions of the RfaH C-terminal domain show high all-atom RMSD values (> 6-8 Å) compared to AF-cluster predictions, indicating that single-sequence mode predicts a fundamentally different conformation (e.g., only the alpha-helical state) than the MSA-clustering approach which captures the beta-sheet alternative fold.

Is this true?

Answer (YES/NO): NO